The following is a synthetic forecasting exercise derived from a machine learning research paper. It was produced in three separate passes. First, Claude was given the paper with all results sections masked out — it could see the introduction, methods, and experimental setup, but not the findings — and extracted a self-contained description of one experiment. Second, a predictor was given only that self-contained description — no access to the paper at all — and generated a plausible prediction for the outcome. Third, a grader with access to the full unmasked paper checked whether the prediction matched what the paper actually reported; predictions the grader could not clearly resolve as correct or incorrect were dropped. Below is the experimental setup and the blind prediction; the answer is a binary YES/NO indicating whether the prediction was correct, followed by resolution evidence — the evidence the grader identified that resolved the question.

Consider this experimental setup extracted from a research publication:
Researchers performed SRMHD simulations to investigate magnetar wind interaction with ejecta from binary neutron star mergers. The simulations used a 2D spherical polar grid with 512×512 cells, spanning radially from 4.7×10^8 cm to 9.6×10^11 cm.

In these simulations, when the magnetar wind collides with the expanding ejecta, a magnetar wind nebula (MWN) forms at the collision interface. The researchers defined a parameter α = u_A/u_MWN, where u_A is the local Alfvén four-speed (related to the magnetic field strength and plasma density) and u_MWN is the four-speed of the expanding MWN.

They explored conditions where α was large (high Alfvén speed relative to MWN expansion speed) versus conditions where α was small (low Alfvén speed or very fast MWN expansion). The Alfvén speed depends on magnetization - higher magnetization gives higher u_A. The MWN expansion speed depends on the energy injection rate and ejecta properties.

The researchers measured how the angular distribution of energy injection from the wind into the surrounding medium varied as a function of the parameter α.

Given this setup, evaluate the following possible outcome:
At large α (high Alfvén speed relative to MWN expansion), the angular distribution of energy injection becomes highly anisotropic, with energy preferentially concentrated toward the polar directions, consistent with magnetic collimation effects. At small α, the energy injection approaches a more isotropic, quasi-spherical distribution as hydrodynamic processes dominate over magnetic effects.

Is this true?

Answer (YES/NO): YES